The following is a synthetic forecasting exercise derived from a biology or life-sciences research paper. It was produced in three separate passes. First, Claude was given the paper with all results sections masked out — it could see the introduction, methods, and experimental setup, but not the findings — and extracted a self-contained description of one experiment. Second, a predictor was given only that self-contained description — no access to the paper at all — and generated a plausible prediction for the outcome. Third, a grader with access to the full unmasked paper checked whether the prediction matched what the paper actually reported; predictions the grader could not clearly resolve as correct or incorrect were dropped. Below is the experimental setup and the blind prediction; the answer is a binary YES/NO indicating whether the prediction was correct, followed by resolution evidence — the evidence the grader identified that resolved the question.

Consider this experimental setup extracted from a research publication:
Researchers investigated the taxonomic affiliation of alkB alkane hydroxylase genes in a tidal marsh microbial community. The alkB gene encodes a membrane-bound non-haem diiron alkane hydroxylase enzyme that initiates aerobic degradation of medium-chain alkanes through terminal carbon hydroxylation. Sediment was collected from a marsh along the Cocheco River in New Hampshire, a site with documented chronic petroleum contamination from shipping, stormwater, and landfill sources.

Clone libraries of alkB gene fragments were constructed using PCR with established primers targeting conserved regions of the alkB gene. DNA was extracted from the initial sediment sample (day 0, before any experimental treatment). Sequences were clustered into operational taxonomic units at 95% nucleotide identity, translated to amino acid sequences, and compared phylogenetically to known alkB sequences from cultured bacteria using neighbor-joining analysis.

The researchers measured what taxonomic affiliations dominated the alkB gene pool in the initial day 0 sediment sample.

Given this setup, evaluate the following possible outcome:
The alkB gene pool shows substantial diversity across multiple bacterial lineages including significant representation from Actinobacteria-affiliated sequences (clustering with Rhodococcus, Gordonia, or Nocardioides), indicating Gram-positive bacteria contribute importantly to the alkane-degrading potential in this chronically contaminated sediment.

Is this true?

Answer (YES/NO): NO